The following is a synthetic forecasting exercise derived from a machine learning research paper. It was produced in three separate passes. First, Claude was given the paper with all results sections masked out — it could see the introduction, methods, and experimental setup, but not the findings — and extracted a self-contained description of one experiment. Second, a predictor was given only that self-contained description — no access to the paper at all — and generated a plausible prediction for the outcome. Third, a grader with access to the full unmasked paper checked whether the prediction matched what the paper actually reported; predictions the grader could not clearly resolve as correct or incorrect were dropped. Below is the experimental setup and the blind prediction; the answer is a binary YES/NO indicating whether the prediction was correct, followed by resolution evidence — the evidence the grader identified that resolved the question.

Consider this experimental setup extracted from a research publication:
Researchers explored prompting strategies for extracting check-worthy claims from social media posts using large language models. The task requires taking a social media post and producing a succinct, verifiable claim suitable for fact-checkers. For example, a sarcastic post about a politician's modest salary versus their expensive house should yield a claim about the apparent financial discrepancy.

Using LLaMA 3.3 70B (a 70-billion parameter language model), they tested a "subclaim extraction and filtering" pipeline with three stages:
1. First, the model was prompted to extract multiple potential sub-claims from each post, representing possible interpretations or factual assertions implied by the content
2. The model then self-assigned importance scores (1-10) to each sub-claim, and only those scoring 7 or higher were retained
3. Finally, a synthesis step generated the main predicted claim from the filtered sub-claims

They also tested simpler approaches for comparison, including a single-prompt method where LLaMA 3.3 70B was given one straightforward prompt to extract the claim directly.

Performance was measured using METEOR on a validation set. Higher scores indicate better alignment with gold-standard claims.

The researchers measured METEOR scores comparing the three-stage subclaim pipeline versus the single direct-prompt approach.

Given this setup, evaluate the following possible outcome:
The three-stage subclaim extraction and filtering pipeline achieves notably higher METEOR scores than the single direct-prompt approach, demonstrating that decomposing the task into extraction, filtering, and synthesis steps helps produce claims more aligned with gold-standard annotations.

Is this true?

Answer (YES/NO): NO